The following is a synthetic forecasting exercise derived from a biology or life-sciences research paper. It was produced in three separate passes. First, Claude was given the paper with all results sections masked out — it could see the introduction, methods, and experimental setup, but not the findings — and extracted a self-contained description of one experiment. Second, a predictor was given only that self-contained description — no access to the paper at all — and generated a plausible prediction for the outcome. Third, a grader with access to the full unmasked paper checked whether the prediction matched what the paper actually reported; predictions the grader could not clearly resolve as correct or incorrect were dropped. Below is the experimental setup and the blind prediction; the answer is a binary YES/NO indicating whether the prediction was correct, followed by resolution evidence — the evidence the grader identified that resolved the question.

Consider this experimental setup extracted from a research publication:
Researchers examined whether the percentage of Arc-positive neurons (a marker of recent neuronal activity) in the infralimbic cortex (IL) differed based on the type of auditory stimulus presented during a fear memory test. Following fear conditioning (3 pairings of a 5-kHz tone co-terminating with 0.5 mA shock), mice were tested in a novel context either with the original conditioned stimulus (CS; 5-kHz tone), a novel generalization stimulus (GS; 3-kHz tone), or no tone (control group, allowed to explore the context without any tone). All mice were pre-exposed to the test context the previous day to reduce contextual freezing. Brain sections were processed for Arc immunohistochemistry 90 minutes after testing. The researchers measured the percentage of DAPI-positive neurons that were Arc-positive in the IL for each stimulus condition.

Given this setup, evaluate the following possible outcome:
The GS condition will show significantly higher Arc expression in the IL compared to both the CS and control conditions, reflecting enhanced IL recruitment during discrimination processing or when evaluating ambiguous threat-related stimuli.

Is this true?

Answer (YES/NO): NO